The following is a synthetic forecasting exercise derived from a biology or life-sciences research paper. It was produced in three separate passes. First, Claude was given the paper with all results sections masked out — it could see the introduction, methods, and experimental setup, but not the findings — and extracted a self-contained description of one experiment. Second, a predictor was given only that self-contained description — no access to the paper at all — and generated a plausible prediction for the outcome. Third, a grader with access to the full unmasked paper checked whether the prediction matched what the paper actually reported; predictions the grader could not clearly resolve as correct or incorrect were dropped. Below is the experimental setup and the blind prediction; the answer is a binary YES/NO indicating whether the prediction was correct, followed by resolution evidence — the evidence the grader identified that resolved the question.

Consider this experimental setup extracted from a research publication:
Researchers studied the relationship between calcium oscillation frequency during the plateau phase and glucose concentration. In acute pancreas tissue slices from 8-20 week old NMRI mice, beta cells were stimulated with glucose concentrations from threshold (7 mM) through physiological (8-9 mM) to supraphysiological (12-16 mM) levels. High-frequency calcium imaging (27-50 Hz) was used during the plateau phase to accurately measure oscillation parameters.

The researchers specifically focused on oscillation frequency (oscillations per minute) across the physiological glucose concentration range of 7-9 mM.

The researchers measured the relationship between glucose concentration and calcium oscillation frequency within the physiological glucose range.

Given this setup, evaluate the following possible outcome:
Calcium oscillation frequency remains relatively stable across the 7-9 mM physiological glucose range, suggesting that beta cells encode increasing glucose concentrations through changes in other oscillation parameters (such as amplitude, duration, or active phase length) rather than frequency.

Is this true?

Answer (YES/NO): NO